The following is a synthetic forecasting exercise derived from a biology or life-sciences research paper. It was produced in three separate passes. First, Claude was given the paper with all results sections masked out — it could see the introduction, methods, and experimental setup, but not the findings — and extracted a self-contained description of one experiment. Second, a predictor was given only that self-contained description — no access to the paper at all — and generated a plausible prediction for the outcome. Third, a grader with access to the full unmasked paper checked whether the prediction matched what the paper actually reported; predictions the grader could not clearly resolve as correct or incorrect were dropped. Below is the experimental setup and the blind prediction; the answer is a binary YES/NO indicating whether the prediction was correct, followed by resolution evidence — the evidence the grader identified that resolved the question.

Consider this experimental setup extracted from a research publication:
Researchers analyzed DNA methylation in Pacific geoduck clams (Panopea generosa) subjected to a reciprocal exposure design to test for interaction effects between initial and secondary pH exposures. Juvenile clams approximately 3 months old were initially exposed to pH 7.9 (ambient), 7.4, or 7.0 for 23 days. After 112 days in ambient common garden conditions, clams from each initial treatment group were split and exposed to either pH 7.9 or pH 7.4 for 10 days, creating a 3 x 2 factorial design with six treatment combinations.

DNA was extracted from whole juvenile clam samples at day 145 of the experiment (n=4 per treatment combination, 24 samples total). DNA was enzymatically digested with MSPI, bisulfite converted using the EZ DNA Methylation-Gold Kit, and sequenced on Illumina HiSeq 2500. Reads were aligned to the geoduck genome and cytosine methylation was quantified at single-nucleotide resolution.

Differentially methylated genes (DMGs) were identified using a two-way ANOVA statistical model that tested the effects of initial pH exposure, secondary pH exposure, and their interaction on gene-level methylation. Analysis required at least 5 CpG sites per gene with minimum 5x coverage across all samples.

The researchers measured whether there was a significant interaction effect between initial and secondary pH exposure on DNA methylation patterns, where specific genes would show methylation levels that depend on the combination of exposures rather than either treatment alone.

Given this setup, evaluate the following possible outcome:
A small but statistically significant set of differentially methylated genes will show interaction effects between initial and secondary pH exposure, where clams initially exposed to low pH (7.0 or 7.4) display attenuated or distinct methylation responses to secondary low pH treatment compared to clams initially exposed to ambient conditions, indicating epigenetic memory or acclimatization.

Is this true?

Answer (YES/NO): YES